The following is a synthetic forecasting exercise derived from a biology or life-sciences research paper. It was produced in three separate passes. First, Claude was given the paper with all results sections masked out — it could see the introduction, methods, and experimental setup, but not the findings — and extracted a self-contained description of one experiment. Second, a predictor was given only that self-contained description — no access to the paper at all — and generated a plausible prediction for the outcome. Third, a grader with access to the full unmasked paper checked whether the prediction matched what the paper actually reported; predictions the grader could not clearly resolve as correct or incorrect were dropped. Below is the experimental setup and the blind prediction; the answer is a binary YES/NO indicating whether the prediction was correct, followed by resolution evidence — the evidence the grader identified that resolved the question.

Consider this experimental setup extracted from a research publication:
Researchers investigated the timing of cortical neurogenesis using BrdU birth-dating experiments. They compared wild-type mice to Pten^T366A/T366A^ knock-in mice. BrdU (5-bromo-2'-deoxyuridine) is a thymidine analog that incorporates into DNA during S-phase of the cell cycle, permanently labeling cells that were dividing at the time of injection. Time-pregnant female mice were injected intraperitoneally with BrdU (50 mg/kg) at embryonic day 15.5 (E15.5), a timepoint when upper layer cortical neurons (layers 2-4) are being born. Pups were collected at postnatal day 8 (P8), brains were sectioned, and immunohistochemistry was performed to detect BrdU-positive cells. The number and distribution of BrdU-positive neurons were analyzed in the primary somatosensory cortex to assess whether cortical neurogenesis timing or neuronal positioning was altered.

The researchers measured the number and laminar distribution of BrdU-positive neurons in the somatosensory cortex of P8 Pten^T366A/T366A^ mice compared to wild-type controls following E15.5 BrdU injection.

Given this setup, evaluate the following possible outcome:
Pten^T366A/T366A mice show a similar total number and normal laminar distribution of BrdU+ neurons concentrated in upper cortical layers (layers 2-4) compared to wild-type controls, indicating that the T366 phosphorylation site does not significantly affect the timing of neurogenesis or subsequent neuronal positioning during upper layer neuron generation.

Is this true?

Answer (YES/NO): YES